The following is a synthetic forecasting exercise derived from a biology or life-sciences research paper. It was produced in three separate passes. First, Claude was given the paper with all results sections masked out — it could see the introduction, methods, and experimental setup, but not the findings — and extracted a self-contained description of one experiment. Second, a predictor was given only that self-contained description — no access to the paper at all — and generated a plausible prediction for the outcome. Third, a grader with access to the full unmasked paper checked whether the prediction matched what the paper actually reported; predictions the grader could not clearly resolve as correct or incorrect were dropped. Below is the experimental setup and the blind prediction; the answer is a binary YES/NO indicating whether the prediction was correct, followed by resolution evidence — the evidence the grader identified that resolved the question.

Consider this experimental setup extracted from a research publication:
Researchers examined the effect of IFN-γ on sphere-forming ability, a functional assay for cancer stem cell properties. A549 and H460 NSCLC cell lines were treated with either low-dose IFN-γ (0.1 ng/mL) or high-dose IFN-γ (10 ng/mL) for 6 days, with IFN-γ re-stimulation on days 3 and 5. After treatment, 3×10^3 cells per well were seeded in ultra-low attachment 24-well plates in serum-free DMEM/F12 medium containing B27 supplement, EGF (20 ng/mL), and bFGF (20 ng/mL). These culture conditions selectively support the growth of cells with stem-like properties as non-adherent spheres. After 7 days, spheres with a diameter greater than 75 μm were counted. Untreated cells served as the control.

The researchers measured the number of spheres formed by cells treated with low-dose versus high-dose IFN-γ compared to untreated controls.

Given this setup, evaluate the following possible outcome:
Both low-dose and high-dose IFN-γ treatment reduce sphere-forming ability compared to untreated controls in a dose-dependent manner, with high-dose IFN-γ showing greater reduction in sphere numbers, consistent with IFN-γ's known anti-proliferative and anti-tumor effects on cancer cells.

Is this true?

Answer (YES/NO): NO